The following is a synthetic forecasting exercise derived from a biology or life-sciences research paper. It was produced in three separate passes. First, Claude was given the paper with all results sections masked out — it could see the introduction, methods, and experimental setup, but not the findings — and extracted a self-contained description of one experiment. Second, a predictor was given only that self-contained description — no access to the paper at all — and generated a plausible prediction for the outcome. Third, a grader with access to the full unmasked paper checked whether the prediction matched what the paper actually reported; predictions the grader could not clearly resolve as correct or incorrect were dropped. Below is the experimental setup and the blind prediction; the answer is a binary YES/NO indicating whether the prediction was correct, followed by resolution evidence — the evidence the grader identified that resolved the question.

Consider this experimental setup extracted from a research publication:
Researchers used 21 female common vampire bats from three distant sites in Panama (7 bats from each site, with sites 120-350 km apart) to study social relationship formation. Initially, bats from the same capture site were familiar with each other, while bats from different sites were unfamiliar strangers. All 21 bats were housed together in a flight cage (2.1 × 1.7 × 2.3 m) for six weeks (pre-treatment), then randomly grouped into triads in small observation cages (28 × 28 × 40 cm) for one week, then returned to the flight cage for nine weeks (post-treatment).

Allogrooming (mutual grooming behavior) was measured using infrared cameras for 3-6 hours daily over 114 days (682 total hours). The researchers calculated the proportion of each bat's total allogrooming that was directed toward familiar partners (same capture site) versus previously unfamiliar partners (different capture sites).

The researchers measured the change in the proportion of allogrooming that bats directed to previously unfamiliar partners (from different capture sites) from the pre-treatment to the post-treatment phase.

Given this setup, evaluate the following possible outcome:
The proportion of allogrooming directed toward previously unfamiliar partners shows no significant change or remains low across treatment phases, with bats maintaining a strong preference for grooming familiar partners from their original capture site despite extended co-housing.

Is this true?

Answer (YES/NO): NO